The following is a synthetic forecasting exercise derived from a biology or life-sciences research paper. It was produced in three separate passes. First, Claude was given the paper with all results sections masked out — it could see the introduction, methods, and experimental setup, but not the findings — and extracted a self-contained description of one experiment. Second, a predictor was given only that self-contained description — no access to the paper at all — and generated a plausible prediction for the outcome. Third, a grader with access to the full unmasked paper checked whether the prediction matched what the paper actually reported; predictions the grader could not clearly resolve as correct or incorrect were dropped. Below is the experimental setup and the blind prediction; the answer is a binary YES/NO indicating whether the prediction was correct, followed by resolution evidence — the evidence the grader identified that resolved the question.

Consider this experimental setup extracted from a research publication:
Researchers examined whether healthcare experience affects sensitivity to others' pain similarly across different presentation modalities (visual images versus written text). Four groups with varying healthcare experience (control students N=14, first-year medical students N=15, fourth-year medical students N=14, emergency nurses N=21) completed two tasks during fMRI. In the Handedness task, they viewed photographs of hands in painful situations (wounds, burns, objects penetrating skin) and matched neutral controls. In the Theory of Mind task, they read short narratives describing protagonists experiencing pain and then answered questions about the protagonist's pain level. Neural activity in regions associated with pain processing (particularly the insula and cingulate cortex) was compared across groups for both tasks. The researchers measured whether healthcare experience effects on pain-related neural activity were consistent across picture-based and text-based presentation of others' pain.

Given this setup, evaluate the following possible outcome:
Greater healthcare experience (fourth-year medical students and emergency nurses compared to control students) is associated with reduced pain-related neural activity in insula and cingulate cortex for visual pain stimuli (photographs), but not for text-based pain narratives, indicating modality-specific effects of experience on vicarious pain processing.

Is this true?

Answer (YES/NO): NO